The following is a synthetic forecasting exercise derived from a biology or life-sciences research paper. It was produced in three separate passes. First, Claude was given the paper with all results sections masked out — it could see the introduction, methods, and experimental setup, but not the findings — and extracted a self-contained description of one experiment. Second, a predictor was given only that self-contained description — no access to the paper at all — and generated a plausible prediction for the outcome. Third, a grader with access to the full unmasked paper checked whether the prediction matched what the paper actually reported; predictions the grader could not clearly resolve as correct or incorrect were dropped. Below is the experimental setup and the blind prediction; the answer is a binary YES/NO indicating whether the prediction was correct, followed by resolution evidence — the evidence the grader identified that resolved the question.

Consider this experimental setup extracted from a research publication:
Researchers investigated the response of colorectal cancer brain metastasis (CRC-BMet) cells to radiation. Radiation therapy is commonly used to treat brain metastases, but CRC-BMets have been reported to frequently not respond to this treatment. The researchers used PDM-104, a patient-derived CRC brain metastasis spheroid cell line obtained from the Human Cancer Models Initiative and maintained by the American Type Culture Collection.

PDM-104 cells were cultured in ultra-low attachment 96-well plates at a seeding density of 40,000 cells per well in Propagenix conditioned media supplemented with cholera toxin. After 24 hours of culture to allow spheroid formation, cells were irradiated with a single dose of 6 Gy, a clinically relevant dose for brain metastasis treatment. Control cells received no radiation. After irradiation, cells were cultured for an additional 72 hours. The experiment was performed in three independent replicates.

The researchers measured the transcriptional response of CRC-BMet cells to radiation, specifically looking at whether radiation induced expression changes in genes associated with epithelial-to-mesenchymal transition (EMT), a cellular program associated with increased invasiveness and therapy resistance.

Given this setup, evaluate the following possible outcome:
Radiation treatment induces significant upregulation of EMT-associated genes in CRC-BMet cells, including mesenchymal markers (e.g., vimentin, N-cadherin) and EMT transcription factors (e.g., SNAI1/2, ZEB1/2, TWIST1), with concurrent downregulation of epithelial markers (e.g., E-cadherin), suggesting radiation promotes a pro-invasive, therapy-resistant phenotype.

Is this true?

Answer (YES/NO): NO